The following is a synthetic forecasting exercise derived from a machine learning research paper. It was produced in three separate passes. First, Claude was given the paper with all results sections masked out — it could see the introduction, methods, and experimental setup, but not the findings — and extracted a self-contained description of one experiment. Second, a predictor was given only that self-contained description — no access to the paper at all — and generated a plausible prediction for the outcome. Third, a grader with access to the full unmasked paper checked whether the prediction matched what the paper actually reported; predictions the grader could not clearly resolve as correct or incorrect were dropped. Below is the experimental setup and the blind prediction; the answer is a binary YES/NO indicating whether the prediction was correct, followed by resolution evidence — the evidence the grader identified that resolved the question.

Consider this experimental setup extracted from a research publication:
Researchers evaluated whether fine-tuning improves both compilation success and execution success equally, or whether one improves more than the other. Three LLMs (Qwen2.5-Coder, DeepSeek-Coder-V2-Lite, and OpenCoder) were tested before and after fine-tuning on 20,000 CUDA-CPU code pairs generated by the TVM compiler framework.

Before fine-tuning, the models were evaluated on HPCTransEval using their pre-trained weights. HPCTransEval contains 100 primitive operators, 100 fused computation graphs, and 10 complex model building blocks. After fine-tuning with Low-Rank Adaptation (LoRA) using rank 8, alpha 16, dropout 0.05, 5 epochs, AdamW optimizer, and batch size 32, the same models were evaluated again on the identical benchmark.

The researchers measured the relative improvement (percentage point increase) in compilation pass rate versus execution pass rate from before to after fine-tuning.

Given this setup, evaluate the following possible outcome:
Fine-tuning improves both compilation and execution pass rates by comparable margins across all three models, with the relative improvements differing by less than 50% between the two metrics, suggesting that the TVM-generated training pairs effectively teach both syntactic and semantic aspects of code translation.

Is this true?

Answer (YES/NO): NO